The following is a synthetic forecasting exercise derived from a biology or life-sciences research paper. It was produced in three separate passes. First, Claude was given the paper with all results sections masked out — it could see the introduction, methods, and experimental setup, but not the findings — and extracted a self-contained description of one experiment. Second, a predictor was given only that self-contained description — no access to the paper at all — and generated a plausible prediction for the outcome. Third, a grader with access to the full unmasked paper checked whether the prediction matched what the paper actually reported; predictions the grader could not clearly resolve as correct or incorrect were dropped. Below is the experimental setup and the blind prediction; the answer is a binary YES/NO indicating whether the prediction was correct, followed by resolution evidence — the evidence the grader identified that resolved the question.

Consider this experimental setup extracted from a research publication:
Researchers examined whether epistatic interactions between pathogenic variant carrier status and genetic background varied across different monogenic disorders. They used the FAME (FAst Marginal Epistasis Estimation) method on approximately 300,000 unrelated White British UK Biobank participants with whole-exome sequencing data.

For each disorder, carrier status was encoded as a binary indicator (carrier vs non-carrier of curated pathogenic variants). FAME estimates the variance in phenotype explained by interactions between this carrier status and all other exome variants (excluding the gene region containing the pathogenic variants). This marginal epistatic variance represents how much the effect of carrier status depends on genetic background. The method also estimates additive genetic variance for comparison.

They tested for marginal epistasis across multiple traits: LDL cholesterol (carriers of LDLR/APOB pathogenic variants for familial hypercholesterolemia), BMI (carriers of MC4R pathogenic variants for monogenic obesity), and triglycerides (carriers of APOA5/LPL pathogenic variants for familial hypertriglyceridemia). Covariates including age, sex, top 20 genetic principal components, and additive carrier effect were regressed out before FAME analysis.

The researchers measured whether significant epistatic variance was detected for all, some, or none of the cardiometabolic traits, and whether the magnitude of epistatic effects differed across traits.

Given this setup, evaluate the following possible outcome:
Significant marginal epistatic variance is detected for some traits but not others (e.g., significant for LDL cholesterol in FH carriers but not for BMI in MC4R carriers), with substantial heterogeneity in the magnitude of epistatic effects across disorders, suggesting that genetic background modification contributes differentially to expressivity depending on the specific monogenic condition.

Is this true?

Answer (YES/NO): YES